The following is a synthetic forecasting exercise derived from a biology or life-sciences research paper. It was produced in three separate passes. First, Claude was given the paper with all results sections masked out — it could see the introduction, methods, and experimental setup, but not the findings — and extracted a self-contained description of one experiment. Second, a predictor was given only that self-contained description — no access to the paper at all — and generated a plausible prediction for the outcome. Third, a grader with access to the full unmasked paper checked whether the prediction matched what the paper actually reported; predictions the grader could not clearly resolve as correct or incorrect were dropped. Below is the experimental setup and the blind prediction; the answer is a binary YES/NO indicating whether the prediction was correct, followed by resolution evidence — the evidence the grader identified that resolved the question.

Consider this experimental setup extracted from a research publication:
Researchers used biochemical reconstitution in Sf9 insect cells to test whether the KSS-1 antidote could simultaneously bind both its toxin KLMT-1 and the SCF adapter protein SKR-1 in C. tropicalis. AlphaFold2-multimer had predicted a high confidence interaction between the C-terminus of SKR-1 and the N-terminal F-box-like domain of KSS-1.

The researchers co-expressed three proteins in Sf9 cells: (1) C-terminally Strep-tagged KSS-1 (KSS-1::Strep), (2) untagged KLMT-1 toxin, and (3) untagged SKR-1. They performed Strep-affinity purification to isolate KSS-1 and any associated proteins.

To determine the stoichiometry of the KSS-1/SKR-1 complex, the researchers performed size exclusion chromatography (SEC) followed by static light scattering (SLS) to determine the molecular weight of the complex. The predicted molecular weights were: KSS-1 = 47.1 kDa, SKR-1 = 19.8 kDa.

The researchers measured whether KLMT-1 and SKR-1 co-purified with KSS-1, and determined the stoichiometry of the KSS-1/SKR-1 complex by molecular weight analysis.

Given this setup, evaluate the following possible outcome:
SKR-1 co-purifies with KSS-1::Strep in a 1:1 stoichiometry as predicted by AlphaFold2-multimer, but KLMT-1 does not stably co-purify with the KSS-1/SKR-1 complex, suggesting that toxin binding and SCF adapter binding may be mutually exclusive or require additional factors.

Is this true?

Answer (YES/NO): NO